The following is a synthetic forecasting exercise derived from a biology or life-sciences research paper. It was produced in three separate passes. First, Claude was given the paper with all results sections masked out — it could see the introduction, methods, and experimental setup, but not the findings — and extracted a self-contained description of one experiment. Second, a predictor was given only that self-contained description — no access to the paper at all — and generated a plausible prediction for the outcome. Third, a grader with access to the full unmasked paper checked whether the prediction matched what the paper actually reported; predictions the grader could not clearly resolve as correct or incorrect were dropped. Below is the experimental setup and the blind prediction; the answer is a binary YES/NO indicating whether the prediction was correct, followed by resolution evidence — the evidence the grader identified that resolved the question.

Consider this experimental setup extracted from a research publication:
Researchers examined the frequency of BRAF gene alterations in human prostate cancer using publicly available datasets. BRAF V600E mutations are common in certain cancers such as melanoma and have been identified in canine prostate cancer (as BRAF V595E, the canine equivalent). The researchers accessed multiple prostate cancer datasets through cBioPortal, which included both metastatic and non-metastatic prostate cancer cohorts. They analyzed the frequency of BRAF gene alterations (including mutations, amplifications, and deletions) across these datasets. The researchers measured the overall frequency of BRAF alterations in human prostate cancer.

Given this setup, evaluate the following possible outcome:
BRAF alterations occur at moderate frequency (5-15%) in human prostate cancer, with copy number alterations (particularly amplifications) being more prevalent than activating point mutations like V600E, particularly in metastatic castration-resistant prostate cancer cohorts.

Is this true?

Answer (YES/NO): NO